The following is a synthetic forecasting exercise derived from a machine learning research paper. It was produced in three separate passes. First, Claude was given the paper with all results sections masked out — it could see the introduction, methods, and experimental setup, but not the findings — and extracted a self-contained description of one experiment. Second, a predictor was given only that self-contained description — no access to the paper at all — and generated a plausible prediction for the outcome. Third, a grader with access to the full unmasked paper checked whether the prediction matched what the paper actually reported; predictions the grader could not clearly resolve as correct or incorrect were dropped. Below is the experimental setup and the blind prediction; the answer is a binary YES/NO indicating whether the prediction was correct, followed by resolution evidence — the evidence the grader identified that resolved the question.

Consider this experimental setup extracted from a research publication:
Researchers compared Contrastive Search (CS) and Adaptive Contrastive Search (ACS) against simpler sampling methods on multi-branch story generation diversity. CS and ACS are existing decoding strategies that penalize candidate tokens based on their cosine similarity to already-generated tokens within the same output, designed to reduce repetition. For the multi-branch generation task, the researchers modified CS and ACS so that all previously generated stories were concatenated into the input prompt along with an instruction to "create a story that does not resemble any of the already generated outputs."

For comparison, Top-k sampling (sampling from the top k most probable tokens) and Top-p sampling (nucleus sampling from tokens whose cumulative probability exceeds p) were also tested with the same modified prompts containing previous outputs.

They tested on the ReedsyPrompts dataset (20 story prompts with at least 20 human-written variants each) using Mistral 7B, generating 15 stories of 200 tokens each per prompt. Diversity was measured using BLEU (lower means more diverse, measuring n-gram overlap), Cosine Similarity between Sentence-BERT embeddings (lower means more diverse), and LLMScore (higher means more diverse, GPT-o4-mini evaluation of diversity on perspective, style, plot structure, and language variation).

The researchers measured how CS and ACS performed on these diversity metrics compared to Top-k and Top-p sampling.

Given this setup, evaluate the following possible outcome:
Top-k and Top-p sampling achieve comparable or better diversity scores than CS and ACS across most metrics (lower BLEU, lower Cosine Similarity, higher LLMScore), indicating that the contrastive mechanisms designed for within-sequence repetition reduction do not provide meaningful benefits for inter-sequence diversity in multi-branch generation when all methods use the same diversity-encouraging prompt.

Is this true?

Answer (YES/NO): YES